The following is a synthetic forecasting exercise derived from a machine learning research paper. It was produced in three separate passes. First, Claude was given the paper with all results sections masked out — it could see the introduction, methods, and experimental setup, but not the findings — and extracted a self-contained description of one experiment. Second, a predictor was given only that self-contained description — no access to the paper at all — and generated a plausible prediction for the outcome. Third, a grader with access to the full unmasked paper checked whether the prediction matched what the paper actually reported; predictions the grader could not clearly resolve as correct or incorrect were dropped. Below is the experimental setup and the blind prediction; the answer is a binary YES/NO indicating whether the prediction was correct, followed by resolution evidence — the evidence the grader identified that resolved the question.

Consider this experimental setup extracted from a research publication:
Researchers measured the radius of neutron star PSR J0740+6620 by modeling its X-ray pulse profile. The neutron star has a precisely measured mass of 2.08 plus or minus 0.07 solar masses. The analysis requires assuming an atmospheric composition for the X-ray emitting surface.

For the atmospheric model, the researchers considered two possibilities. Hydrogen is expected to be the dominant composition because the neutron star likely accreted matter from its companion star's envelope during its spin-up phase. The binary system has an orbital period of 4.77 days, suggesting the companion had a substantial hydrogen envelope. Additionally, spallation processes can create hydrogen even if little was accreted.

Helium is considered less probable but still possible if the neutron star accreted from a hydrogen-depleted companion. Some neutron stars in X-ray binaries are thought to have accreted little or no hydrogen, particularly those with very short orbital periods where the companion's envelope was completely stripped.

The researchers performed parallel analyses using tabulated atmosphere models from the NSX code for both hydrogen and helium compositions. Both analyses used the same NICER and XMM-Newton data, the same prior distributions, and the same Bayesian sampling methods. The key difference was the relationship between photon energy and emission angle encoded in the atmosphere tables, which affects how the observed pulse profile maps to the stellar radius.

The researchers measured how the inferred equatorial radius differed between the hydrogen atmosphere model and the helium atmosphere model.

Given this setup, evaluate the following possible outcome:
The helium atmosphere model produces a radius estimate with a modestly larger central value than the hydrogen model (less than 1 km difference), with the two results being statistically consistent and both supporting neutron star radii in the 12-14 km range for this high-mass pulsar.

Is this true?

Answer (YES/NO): YES